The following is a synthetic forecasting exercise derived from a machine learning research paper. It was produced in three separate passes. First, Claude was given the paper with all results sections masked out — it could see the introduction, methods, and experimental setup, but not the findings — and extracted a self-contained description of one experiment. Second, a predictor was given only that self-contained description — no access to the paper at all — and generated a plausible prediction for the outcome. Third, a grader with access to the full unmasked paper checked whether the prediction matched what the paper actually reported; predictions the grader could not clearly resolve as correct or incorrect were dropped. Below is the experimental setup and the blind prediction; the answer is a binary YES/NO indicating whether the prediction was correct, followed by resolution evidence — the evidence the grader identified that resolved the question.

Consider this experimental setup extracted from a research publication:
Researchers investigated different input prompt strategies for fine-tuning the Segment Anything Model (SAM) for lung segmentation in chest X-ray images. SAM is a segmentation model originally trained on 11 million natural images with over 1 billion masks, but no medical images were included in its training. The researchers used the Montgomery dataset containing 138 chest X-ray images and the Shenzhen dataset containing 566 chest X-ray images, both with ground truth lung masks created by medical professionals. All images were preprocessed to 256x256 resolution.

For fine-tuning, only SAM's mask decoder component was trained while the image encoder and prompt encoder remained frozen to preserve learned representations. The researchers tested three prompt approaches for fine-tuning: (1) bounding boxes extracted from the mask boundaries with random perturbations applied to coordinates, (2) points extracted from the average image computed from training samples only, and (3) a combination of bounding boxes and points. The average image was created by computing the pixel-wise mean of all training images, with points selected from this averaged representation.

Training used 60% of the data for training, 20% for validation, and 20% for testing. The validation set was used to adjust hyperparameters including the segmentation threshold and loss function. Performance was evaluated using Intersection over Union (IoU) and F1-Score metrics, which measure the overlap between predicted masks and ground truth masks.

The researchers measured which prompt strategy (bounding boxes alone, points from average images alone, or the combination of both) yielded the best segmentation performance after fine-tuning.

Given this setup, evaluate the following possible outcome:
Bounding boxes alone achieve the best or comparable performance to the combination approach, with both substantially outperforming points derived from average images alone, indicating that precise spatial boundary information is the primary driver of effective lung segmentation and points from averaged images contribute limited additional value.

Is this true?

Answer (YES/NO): NO